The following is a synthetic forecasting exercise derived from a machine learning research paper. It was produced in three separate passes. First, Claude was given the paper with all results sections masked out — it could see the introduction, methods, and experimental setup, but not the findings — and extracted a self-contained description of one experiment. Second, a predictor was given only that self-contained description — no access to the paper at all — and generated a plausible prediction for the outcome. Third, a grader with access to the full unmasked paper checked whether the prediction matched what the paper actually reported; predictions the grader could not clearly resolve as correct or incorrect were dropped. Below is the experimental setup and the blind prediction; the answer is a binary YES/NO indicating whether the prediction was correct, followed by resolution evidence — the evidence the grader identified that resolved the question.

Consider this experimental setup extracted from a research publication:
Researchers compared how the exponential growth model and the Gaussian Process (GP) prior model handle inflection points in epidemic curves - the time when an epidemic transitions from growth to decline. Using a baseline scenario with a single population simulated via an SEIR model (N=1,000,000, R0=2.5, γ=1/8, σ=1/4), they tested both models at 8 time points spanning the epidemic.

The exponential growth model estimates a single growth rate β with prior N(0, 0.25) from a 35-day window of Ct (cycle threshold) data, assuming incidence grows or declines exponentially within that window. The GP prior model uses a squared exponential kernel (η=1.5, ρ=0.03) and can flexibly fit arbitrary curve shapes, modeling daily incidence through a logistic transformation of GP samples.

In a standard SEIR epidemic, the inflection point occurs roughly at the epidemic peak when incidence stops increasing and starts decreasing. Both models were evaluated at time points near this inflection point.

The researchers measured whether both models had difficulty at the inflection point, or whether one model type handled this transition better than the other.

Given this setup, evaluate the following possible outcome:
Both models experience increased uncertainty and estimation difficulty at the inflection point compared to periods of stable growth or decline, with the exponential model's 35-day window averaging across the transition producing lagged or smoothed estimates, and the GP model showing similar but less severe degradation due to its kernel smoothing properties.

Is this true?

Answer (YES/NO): NO